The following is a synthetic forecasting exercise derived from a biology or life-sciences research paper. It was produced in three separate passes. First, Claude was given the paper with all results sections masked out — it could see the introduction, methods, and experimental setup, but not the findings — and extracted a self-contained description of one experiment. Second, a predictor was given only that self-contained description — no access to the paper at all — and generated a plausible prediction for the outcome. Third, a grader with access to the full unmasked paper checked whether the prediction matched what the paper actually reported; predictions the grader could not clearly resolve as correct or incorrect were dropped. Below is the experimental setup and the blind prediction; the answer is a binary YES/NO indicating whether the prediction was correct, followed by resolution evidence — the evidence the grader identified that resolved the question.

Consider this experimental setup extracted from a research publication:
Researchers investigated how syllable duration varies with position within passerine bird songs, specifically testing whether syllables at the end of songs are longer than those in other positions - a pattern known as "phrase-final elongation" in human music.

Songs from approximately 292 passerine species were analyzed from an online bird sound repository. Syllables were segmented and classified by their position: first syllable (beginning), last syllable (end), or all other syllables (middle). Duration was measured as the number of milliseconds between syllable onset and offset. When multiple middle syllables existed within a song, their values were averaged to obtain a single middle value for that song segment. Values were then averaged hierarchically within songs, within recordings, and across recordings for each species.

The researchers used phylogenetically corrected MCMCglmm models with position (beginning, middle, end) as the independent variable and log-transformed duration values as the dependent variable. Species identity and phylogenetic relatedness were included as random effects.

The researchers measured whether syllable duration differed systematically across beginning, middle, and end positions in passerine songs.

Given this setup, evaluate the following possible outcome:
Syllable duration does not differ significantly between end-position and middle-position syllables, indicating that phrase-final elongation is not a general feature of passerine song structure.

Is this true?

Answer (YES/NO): NO